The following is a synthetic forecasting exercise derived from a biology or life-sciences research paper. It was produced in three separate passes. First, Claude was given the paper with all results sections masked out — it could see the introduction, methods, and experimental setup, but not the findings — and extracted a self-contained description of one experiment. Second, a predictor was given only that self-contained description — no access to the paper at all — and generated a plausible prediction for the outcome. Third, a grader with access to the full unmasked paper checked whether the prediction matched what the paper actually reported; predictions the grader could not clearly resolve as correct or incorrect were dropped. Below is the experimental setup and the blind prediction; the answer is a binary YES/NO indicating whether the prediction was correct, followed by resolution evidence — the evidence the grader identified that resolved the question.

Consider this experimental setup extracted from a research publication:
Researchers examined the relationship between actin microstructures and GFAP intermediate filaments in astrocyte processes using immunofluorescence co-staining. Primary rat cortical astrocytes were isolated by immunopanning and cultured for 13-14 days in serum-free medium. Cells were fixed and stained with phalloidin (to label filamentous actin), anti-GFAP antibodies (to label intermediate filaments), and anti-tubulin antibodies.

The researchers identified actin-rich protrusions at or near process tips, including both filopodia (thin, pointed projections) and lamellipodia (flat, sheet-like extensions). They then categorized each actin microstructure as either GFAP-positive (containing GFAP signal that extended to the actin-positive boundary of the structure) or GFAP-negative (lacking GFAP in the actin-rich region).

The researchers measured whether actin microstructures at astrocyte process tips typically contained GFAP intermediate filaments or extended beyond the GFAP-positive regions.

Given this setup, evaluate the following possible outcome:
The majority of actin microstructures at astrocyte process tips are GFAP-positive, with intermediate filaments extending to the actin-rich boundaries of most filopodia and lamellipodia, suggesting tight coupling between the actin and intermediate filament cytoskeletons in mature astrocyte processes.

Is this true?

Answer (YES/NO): YES